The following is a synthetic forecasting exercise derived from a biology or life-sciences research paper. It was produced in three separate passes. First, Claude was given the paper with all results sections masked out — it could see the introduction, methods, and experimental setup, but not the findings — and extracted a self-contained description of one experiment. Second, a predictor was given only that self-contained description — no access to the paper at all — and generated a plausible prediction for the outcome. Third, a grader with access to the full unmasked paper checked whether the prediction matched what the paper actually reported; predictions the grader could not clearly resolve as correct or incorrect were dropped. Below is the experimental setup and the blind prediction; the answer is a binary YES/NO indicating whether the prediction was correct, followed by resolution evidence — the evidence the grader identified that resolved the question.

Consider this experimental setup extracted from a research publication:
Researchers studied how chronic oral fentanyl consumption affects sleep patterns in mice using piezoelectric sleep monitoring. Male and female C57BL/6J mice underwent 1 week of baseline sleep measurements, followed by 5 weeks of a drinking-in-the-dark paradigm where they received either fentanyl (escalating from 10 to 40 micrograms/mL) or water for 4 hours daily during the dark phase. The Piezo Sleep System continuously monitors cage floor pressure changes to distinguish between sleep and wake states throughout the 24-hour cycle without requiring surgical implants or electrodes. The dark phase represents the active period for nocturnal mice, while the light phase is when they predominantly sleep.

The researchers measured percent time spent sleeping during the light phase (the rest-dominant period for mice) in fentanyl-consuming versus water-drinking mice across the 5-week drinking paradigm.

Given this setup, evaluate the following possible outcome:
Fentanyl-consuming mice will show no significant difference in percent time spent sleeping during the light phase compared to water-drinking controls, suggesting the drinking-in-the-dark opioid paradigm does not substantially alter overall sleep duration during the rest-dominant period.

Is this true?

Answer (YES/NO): YES